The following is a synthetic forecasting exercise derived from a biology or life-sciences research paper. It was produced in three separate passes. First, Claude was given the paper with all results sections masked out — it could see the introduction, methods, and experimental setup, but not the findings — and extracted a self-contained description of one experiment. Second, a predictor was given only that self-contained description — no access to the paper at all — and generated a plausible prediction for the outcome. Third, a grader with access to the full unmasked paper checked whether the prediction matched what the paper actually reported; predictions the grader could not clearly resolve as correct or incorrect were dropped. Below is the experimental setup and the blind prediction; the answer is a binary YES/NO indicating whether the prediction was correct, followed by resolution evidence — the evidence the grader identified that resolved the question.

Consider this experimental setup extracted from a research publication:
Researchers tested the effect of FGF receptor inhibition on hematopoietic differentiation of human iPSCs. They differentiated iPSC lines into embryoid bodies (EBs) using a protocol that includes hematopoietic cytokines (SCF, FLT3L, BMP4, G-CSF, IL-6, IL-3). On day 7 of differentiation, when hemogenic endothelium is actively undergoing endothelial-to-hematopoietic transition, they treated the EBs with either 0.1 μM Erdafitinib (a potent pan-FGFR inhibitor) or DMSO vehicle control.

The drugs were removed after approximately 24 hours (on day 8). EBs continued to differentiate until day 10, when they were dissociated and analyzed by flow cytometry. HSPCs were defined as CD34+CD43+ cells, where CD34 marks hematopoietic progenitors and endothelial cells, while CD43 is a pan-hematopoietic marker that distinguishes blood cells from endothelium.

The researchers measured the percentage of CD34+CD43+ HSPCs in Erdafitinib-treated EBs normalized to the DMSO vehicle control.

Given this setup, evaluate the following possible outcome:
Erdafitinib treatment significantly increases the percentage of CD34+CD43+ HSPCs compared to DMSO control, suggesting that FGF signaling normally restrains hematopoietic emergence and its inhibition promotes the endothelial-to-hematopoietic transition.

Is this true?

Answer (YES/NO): YES